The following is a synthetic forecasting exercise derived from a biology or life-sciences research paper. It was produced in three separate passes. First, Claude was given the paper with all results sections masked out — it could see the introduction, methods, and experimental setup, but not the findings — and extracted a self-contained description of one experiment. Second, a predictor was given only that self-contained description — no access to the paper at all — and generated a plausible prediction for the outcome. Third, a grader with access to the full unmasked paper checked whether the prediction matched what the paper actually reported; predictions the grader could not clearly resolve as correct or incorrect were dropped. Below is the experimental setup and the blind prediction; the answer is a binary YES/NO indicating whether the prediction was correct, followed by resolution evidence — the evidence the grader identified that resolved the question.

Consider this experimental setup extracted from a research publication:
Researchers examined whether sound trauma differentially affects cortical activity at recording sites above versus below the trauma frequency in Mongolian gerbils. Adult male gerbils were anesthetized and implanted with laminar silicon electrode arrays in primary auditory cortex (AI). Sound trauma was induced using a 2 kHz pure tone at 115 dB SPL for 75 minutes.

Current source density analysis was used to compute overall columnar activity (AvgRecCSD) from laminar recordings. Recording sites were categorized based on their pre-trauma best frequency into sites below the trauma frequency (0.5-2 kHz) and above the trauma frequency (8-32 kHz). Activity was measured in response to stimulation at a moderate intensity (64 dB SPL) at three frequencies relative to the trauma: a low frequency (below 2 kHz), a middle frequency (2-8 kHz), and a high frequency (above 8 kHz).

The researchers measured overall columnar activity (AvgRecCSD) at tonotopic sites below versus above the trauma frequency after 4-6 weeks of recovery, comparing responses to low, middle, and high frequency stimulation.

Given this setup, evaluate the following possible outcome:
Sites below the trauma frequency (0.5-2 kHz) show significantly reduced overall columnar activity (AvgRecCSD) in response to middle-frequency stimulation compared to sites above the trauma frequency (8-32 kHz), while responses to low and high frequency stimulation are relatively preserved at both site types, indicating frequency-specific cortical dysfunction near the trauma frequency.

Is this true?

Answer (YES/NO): NO